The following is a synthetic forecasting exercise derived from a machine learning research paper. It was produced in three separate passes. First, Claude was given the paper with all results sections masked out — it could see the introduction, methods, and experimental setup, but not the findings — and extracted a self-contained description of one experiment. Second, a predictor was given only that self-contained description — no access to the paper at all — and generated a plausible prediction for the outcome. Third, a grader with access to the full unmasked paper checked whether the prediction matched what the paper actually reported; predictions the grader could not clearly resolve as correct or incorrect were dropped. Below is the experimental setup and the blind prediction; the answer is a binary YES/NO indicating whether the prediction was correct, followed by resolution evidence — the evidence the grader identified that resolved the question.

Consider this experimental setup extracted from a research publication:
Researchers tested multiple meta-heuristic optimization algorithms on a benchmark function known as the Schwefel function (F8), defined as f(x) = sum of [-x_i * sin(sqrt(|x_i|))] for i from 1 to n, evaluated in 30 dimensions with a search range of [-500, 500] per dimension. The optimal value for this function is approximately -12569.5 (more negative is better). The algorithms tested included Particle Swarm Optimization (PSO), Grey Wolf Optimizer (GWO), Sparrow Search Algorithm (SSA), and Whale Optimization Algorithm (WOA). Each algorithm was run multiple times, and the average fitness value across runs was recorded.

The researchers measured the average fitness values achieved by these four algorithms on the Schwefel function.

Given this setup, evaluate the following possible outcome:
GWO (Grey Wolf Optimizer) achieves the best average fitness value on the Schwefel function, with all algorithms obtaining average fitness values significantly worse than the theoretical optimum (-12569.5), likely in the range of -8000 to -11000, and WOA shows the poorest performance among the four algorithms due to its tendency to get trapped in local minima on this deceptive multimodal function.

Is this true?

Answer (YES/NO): NO